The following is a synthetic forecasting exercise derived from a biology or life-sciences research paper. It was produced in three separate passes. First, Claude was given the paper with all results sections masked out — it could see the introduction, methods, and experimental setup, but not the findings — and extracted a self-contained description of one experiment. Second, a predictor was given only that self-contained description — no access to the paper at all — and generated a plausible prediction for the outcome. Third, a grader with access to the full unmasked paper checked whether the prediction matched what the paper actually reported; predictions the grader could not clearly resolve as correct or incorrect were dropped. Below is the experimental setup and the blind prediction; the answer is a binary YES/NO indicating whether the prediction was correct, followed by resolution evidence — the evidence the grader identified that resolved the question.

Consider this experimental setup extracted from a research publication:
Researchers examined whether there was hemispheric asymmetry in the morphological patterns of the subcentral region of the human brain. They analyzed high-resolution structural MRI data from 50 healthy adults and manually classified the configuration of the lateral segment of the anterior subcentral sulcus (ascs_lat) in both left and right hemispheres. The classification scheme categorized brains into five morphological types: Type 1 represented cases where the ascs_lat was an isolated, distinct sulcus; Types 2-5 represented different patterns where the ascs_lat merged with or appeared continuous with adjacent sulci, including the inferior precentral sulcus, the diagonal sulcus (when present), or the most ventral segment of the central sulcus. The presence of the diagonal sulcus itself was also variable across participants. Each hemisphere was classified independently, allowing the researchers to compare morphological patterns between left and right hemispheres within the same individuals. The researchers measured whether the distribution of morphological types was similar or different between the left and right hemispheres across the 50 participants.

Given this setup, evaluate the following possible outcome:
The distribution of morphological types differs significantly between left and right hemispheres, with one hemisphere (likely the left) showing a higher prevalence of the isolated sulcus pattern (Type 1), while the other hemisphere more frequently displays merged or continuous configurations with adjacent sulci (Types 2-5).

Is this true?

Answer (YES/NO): NO